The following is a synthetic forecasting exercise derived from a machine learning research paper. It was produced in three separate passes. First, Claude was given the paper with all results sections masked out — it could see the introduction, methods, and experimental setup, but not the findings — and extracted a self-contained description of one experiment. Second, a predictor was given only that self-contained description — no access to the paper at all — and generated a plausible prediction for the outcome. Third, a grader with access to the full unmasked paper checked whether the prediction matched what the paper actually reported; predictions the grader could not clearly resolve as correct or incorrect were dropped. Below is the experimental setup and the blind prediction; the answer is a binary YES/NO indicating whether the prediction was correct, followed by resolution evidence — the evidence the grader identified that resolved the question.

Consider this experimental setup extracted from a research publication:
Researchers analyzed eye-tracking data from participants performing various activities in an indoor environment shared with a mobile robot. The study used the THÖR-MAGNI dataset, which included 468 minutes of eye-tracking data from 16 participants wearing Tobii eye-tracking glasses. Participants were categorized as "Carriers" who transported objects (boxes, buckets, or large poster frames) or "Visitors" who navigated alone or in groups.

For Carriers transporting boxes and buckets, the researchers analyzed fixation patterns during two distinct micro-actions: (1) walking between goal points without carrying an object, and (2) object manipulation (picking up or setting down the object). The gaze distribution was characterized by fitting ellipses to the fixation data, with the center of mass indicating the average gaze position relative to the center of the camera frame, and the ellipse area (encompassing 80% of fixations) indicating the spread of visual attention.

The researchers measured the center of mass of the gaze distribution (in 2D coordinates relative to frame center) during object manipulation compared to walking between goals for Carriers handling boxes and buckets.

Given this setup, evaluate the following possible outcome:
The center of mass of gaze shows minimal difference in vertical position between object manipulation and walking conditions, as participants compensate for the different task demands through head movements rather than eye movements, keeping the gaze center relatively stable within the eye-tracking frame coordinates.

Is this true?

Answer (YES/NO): NO